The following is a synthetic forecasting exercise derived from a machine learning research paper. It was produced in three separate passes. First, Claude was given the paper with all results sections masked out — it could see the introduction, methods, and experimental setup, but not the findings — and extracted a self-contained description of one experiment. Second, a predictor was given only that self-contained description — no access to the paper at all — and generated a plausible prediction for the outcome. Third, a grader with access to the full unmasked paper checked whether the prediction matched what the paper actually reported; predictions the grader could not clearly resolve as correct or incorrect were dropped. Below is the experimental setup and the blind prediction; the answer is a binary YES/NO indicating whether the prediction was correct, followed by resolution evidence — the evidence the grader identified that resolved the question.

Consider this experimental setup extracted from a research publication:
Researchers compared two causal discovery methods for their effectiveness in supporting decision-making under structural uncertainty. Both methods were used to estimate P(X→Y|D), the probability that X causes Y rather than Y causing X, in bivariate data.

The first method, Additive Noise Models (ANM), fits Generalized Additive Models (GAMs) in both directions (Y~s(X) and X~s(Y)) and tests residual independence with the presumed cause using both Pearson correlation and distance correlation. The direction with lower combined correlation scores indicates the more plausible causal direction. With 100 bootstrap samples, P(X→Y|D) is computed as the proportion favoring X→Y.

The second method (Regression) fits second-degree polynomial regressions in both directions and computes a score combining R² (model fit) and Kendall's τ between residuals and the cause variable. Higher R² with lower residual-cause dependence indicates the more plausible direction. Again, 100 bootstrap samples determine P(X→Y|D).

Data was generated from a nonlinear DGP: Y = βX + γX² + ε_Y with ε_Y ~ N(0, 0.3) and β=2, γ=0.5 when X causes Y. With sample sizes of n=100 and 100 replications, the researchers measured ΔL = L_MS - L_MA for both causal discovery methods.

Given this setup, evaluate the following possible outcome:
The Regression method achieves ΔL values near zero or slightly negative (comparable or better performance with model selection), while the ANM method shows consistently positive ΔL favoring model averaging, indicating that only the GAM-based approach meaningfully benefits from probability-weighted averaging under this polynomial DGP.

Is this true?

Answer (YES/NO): NO